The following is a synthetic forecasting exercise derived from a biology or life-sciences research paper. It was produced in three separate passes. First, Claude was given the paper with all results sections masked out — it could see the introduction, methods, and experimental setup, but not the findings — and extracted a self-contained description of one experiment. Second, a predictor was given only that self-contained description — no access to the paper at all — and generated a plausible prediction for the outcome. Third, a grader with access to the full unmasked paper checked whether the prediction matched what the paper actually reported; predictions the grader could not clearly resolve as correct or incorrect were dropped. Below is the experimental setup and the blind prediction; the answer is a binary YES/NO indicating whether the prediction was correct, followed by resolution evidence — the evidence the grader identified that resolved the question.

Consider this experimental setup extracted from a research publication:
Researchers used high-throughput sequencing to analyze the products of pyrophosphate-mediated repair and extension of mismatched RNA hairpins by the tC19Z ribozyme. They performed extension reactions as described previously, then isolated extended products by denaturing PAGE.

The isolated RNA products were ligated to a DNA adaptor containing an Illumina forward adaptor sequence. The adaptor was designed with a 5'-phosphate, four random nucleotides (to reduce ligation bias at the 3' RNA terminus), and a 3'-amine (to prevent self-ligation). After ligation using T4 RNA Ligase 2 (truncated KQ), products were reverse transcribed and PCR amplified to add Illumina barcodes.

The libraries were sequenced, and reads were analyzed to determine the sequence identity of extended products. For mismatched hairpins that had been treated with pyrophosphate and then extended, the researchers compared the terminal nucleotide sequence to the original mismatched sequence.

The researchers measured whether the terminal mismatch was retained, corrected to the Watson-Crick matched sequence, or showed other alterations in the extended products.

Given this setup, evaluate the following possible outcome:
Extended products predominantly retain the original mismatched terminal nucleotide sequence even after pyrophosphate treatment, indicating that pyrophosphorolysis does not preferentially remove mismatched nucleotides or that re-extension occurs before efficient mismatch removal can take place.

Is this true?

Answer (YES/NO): NO